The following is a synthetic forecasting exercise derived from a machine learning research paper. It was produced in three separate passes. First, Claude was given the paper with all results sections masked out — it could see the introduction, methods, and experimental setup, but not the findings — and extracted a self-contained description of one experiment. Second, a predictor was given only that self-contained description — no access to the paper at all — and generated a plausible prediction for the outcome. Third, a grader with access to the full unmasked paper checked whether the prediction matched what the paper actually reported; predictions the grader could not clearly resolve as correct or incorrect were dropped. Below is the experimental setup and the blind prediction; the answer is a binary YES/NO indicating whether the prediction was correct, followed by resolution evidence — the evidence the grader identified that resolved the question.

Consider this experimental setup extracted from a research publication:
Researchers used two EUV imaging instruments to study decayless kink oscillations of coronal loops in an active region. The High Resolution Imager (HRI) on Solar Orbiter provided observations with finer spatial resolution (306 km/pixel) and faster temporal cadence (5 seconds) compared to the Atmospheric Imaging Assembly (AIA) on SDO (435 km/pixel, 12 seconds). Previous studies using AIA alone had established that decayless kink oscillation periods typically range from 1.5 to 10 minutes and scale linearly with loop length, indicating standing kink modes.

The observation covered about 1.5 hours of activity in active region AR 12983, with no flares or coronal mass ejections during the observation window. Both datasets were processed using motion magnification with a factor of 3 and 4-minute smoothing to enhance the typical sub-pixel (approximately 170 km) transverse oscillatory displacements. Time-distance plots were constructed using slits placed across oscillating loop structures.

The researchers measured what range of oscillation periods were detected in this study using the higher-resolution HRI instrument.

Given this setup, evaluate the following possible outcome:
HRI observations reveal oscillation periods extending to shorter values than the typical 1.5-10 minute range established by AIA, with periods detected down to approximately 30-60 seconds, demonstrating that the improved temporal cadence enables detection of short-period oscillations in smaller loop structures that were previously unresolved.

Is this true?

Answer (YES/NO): NO